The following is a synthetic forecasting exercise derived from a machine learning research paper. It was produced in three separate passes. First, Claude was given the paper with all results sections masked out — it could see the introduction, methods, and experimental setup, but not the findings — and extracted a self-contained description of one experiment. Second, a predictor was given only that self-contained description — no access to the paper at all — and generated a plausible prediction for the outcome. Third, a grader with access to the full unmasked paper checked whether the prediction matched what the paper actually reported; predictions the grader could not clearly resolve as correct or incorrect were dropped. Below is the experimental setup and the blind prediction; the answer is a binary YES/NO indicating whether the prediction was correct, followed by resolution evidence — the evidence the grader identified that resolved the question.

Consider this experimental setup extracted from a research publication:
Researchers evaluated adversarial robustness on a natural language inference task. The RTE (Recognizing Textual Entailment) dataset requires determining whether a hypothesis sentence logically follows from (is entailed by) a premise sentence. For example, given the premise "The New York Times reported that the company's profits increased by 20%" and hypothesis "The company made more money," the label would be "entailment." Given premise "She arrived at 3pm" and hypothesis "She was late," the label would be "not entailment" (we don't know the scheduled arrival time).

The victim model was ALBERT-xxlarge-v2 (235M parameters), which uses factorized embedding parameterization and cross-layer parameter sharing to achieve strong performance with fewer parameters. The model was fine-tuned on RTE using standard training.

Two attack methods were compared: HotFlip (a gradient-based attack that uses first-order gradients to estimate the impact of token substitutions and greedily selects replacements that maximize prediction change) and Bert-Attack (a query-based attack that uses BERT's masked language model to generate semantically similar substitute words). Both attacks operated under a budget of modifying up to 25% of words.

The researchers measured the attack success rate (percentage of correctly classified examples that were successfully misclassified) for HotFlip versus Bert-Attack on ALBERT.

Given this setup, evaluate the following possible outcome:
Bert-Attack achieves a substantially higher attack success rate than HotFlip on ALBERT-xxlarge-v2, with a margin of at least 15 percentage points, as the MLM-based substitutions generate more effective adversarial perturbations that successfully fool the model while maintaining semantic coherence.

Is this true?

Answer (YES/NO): YES